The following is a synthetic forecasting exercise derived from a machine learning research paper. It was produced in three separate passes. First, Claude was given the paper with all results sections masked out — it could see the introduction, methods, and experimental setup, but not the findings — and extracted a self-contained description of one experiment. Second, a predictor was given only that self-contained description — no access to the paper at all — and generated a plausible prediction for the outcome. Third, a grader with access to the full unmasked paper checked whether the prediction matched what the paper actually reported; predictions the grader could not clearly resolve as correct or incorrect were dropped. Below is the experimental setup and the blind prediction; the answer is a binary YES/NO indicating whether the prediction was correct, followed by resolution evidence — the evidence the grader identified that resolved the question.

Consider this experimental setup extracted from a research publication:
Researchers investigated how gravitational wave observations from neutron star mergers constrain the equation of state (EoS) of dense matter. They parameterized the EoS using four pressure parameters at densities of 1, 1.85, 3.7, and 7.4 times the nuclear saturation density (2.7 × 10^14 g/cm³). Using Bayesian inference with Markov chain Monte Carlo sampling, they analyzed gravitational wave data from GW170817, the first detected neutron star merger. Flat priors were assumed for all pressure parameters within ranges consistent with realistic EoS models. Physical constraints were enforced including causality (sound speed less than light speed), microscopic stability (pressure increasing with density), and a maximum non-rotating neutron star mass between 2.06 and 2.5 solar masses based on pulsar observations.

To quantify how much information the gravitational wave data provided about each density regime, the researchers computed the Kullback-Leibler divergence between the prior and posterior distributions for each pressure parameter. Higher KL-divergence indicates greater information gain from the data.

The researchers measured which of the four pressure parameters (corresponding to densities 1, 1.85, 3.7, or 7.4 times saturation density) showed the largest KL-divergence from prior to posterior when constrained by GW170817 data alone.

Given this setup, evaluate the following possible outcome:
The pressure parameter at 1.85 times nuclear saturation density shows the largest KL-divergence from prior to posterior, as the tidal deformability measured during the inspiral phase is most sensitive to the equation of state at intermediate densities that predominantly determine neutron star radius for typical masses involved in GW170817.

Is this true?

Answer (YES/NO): YES